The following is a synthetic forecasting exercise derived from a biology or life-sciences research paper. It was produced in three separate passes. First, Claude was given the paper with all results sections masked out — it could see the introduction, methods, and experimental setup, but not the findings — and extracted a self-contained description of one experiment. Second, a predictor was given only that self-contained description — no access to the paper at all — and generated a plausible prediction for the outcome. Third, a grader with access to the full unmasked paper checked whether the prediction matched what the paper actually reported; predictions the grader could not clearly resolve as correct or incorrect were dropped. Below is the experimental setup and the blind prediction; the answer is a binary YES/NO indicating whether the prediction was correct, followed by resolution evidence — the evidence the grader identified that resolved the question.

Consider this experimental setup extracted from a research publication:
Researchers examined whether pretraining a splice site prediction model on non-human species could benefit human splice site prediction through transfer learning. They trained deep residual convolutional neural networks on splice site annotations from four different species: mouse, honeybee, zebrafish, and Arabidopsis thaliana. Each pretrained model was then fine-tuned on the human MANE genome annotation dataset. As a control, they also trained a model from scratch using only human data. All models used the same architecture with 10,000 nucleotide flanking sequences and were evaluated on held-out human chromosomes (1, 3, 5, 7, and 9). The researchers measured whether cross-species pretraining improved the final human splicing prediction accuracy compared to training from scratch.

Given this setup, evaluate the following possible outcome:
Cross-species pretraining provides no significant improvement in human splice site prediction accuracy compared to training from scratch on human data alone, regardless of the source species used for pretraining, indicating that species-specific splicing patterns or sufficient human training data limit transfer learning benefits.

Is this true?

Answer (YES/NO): YES